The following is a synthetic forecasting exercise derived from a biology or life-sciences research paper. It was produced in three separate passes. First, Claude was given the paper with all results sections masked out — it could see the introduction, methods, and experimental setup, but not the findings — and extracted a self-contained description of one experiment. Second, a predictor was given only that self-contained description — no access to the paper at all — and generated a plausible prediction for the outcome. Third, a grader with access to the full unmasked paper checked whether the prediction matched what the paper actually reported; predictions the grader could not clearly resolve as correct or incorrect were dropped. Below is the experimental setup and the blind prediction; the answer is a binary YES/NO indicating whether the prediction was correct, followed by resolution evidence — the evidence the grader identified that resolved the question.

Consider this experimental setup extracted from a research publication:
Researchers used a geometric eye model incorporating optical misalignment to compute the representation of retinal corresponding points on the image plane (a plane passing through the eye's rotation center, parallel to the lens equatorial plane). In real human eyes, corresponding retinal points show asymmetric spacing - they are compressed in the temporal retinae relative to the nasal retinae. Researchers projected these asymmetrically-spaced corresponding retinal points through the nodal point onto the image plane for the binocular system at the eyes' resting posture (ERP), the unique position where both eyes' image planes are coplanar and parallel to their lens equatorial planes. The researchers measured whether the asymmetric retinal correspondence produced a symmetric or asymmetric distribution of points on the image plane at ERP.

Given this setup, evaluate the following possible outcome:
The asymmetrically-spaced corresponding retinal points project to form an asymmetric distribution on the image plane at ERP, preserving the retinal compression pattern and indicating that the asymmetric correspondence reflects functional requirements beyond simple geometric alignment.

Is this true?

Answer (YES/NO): NO